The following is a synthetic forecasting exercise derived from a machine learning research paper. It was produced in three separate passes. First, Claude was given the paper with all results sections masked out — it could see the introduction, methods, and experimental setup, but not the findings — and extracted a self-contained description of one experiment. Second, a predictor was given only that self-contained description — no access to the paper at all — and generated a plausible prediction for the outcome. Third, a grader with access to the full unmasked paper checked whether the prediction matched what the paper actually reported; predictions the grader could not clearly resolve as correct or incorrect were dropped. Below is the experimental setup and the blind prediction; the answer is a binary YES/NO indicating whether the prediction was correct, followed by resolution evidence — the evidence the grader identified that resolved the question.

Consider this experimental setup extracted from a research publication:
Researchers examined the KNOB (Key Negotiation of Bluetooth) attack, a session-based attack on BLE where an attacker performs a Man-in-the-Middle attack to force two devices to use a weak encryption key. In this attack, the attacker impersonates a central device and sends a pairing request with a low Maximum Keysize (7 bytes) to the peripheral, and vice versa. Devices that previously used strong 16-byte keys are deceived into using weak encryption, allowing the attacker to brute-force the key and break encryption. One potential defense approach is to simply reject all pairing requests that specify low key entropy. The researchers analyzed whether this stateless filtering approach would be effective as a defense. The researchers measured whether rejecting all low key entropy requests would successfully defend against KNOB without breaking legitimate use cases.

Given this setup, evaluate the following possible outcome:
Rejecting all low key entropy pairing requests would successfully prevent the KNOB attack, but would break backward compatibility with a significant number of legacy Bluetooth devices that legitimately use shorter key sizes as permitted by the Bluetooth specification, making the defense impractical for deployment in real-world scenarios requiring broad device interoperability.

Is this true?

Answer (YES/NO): YES